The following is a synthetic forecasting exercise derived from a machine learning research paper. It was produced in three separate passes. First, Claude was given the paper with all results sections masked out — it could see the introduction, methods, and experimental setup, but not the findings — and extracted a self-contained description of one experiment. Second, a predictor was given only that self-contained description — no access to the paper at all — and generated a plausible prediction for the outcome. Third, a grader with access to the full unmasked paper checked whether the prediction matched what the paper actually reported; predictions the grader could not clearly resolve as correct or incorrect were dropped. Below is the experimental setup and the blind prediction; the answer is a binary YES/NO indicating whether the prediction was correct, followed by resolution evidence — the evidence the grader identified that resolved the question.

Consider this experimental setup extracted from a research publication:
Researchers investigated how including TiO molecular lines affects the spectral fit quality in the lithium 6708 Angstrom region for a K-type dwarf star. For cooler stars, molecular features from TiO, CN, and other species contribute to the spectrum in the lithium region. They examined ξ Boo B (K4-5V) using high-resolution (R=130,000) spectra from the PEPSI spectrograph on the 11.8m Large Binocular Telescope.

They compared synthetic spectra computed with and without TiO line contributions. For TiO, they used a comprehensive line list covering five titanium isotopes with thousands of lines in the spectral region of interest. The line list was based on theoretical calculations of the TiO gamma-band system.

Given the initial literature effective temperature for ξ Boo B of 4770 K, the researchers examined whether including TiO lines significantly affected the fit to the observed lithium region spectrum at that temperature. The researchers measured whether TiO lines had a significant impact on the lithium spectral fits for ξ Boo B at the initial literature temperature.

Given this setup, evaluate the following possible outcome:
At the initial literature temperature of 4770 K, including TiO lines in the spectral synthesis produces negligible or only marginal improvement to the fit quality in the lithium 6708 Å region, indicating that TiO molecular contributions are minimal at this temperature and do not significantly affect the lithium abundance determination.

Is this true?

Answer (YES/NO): YES